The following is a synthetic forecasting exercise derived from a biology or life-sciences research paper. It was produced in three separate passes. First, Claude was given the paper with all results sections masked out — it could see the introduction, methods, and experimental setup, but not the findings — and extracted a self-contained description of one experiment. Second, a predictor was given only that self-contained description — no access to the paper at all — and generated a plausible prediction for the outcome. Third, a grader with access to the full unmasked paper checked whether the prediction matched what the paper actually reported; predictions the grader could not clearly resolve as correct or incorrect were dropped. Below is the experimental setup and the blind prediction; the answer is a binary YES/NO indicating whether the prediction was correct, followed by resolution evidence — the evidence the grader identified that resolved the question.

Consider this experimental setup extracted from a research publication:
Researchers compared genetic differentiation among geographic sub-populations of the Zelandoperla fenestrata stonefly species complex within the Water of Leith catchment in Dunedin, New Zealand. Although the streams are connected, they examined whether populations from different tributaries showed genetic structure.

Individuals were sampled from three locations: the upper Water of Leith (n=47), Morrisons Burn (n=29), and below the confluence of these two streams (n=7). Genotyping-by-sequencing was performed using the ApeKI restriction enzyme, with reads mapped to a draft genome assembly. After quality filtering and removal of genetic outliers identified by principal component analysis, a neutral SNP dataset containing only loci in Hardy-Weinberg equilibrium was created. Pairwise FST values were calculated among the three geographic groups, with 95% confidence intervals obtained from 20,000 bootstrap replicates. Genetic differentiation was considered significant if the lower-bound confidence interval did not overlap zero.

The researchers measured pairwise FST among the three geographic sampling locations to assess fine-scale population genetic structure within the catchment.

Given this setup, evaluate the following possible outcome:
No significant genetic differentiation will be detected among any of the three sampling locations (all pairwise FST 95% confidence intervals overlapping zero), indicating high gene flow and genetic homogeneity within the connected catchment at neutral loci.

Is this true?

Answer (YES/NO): YES